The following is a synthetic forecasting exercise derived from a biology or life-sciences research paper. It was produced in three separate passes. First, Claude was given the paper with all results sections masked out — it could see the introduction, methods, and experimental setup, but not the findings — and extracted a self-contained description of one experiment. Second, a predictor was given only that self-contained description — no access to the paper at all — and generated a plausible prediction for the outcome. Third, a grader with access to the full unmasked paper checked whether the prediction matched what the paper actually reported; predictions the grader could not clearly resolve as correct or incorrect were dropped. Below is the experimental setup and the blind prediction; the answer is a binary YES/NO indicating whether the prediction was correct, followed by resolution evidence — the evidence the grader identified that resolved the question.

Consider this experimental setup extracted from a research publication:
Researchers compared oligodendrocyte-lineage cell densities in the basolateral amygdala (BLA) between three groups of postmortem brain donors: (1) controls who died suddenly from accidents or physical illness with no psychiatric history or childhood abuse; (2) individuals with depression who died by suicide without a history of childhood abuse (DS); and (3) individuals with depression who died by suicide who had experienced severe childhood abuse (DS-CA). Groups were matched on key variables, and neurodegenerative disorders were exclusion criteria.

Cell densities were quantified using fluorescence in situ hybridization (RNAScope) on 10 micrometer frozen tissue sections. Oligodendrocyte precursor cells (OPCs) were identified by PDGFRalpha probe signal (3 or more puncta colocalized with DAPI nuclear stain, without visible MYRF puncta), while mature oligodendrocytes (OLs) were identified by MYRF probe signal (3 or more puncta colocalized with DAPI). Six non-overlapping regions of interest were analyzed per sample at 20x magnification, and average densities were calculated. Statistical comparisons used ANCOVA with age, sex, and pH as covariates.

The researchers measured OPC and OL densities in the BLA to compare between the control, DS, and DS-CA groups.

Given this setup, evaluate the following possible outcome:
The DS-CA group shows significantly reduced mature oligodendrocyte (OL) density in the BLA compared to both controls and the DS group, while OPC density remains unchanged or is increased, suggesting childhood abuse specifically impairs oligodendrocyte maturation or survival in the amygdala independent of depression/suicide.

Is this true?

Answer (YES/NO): NO